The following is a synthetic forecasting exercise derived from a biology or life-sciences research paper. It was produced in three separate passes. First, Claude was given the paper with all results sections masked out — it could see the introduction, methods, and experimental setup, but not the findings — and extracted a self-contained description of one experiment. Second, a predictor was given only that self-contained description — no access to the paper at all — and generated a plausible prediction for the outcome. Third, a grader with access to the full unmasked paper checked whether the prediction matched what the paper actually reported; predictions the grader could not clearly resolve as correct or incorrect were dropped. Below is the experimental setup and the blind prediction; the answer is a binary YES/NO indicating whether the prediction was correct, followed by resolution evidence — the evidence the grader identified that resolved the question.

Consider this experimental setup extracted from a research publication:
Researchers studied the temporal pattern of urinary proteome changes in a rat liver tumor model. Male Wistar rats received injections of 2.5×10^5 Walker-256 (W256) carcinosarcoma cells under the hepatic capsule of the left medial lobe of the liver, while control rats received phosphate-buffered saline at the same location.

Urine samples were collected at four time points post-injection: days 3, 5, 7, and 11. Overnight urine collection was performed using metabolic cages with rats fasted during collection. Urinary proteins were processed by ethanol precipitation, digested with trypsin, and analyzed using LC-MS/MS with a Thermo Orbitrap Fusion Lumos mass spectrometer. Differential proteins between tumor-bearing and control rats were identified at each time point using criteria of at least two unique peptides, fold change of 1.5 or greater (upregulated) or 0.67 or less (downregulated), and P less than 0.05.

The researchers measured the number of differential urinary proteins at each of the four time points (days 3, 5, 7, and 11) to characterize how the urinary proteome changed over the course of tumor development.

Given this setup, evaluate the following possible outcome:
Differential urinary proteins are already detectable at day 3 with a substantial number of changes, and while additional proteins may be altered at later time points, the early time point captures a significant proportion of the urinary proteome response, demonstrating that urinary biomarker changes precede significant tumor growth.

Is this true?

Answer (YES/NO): NO